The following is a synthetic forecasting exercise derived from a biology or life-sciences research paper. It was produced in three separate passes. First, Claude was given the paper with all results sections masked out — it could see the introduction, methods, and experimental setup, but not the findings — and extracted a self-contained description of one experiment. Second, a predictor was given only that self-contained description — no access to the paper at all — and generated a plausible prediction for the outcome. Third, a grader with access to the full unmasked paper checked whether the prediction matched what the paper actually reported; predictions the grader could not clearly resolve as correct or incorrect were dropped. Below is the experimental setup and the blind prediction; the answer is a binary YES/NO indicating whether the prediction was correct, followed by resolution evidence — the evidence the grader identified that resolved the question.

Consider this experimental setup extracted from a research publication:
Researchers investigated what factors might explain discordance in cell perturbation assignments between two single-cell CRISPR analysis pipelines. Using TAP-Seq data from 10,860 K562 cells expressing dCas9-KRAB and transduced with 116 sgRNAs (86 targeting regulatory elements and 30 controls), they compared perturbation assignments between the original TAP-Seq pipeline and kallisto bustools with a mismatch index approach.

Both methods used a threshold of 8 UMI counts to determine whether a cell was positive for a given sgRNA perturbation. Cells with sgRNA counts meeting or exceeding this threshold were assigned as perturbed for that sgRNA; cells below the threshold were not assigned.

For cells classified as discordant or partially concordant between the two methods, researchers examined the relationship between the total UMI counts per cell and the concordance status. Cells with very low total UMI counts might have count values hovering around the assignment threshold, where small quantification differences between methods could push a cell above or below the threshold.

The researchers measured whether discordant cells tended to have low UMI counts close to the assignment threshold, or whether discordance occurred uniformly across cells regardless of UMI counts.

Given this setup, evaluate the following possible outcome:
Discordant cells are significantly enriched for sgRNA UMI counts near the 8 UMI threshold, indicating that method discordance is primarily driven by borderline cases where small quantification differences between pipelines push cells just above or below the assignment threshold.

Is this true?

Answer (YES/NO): YES